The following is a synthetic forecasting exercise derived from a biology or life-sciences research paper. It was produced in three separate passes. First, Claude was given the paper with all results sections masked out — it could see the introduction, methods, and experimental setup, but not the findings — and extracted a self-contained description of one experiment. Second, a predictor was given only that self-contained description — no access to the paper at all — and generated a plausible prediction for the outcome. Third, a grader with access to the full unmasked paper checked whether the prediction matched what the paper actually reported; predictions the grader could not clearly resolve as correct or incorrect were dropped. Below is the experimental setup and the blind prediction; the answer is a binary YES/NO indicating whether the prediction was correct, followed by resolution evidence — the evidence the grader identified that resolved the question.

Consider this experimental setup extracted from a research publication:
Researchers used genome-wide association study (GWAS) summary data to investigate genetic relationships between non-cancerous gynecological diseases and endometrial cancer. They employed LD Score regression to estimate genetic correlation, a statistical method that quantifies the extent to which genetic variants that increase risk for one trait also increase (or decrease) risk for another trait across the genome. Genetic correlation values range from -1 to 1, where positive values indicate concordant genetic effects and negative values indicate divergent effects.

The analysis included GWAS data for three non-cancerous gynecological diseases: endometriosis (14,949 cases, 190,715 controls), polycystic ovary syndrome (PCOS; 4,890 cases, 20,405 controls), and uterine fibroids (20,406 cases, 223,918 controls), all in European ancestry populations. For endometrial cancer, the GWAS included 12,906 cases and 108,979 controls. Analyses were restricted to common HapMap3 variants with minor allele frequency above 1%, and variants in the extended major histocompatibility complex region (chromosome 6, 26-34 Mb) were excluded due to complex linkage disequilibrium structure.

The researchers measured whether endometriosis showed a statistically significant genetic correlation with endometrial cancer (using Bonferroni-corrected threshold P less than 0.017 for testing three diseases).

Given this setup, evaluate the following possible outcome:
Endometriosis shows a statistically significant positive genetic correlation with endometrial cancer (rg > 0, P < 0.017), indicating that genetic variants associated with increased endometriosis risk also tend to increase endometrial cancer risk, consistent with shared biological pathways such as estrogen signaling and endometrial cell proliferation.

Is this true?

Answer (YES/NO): NO